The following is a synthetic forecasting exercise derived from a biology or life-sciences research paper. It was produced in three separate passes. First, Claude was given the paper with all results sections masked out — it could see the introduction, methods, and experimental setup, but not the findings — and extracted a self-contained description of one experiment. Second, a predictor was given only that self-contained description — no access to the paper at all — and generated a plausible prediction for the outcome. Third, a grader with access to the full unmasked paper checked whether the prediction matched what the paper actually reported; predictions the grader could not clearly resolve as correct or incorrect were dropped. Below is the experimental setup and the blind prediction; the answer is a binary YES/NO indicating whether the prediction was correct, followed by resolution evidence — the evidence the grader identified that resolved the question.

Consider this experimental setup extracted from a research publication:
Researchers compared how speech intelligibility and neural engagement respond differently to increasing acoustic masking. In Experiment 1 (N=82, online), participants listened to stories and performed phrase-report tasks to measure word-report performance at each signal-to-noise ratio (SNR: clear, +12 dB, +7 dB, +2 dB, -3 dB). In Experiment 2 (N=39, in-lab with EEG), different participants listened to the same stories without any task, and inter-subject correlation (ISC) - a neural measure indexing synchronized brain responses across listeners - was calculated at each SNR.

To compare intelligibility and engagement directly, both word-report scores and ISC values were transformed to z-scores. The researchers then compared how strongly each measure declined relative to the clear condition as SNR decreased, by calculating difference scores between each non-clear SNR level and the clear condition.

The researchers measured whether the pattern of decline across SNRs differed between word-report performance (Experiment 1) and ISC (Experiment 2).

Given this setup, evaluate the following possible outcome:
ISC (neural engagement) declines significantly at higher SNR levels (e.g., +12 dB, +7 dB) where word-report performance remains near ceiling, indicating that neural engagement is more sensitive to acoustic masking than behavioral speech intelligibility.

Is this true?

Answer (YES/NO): NO